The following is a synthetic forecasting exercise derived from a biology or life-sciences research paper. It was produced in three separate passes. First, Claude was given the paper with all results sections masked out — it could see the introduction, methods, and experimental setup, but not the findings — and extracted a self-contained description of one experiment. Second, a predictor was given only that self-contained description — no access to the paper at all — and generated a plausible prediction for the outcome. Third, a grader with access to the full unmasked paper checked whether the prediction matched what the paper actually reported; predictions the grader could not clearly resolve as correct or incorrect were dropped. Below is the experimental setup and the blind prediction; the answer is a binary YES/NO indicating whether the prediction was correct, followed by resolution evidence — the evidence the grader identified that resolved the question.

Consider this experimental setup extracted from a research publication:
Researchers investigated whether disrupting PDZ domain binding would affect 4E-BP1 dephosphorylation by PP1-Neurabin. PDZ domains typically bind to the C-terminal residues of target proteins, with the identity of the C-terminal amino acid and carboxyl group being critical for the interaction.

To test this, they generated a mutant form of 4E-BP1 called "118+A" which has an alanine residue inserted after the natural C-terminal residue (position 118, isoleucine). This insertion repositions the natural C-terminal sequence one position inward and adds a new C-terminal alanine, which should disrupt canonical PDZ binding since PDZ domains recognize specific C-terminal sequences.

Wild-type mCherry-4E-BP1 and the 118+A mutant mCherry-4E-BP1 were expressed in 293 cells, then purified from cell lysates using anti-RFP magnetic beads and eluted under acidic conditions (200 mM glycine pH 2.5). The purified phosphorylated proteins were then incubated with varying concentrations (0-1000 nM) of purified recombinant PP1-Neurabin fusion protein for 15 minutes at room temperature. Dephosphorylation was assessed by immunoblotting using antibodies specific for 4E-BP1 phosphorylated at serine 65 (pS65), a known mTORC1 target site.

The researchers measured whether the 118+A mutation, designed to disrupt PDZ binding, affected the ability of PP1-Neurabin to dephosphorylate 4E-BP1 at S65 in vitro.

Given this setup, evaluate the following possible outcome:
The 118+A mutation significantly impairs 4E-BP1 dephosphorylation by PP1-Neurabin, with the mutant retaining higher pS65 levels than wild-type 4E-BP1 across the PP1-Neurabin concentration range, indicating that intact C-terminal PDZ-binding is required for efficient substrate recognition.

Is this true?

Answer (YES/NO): YES